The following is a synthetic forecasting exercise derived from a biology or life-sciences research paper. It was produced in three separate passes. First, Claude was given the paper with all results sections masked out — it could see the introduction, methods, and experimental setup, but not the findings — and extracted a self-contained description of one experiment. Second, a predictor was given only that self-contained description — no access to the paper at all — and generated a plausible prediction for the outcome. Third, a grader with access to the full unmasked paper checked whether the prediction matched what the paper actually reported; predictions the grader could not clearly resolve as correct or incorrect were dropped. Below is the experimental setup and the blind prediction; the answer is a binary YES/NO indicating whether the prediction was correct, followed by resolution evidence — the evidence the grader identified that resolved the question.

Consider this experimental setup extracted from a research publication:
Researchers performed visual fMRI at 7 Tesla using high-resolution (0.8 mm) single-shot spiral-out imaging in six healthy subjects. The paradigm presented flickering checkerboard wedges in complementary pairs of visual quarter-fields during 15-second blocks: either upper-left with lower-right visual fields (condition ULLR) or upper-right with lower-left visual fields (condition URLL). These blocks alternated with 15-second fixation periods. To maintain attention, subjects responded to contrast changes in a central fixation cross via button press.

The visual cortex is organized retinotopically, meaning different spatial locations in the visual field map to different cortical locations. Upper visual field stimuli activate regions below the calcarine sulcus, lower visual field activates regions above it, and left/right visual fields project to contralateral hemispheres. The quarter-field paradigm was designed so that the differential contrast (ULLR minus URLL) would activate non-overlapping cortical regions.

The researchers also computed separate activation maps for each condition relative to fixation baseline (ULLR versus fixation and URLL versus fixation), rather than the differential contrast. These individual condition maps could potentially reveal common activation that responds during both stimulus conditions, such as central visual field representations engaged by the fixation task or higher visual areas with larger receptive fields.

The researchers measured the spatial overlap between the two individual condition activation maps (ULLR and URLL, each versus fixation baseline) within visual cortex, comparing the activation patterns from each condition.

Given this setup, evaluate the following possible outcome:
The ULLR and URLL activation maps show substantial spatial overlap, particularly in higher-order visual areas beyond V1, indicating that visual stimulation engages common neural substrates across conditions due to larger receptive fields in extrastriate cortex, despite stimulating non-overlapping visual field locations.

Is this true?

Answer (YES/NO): NO